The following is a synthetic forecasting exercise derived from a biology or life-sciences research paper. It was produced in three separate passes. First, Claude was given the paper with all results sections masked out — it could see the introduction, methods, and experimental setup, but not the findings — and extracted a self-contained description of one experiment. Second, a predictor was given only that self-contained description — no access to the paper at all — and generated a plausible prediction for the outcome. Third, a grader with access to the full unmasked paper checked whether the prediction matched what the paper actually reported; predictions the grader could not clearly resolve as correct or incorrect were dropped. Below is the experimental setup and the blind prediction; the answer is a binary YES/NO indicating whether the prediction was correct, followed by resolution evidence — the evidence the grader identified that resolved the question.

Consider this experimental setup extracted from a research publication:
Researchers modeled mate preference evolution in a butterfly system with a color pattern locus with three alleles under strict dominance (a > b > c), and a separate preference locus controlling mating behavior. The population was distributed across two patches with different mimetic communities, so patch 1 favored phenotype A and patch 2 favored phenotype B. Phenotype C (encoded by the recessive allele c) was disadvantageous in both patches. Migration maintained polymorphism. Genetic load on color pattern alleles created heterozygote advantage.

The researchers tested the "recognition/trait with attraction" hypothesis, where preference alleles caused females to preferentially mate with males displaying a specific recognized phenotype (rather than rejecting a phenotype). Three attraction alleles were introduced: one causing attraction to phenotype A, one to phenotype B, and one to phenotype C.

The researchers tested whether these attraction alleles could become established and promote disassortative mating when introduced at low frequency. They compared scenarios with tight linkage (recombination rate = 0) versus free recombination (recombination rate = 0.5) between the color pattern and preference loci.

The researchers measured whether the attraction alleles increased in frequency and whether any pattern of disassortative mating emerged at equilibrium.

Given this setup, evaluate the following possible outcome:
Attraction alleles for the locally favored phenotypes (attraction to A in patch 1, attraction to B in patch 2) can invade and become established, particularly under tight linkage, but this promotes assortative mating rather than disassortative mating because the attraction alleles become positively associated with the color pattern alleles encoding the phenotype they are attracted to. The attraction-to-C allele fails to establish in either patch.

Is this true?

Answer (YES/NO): NO